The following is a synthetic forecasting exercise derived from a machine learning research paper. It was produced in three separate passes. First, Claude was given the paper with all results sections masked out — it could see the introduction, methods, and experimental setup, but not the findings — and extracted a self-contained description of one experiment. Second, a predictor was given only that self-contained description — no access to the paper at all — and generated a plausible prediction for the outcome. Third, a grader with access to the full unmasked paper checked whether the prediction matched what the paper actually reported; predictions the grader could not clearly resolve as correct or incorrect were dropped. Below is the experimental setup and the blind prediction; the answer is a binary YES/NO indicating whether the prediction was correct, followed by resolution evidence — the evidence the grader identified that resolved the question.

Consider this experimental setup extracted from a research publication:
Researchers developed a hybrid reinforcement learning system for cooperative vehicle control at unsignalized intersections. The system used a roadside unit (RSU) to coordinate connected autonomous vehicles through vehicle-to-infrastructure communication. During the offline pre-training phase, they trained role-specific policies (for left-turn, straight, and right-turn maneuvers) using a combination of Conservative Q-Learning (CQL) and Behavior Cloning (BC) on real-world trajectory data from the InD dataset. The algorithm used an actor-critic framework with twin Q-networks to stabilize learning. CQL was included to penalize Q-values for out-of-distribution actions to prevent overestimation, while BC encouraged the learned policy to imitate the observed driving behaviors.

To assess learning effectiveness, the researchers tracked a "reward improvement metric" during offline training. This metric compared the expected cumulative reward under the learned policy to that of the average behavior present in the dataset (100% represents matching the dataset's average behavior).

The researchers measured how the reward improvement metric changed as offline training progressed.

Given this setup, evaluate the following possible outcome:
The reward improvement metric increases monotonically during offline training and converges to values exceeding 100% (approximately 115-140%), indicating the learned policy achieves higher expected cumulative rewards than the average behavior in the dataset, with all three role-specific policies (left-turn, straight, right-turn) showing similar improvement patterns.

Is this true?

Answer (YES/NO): NO